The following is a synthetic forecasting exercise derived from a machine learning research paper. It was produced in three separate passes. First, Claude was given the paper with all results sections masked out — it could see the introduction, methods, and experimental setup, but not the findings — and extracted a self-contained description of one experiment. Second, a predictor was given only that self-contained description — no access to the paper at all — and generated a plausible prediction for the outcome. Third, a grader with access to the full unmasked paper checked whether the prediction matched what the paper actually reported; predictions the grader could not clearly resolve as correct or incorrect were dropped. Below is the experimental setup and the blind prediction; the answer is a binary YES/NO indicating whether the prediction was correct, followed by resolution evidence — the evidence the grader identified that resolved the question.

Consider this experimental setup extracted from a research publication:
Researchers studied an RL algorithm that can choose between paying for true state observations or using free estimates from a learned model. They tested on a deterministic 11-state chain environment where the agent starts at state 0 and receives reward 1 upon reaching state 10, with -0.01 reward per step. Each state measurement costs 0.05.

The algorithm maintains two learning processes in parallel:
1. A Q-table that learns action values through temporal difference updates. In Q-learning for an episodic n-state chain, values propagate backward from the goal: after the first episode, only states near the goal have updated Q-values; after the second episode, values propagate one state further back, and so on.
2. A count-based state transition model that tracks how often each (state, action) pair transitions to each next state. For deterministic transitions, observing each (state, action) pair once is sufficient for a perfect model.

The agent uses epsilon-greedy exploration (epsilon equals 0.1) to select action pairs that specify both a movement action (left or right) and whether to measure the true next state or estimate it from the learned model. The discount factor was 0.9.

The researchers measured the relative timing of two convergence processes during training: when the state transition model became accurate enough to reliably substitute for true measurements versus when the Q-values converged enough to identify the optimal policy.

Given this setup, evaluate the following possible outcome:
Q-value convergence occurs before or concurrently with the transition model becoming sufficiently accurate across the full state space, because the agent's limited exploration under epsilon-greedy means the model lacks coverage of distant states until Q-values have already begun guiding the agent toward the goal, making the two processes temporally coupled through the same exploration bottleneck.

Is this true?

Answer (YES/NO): NO